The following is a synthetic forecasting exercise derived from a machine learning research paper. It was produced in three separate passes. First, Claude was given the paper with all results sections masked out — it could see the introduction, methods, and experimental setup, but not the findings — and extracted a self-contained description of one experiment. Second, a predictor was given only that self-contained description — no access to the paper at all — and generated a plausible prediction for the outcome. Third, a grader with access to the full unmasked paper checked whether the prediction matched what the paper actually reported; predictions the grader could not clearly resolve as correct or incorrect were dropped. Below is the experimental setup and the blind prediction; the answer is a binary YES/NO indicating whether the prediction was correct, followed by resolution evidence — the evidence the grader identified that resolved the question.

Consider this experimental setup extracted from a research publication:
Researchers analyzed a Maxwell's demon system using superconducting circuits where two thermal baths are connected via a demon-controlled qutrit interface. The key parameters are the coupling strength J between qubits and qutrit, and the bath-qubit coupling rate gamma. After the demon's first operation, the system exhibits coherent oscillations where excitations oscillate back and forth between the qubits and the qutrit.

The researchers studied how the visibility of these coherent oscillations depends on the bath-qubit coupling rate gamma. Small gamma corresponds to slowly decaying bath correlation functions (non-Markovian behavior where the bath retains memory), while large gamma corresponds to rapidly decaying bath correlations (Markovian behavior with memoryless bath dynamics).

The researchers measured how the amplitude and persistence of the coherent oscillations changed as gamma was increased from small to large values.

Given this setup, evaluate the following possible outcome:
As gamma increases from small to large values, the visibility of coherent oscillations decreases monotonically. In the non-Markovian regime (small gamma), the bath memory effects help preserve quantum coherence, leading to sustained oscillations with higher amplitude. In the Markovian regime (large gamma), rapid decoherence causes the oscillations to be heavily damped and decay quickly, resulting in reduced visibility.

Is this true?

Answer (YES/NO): YES